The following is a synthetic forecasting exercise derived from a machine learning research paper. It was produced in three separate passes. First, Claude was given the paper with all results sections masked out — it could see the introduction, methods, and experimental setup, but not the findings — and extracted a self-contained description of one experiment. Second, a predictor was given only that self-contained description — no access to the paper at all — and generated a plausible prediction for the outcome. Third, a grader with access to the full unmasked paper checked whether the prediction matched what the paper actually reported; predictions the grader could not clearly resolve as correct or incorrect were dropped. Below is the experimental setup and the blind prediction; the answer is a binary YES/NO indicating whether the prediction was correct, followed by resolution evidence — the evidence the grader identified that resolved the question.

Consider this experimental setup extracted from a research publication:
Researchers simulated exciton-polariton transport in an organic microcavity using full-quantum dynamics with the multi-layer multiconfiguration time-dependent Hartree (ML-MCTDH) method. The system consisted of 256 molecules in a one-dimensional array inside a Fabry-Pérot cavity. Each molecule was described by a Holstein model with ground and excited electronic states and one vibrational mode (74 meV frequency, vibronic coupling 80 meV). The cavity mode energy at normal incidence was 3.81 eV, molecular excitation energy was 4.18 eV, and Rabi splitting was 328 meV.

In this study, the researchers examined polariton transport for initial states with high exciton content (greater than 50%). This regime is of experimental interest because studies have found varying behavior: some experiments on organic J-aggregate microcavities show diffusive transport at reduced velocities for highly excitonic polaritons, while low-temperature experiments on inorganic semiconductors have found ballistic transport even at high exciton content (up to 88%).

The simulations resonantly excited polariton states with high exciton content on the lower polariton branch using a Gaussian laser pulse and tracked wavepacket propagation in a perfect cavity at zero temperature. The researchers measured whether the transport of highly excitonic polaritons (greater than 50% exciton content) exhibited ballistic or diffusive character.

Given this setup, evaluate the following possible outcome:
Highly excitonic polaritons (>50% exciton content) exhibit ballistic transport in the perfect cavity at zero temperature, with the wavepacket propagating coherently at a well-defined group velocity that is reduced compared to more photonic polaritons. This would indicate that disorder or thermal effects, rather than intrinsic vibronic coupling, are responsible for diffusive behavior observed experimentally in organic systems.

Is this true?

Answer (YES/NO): YES